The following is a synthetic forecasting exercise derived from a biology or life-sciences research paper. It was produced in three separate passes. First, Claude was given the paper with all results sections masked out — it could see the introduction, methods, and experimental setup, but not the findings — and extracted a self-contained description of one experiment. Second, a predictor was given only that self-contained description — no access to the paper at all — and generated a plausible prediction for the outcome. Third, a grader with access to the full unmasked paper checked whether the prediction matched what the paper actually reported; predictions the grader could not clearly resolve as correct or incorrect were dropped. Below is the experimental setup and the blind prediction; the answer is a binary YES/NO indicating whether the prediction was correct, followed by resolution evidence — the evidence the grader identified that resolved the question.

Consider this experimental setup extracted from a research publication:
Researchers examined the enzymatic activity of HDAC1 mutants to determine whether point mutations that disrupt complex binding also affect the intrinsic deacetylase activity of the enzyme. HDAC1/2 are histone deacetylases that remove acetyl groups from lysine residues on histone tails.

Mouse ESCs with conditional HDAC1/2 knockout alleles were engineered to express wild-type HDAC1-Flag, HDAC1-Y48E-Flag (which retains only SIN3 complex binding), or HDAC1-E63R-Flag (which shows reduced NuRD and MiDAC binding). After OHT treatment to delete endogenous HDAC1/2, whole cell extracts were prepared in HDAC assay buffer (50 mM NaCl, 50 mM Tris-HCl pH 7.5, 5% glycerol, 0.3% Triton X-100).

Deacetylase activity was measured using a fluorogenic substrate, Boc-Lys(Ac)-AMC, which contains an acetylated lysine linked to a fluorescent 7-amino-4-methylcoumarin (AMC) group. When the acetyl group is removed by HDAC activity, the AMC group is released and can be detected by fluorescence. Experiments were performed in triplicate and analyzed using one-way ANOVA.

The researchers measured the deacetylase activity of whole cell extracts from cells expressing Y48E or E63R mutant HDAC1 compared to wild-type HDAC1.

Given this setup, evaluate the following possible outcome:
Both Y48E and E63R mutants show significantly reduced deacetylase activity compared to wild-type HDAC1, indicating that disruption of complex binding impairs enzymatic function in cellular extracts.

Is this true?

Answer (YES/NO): NO